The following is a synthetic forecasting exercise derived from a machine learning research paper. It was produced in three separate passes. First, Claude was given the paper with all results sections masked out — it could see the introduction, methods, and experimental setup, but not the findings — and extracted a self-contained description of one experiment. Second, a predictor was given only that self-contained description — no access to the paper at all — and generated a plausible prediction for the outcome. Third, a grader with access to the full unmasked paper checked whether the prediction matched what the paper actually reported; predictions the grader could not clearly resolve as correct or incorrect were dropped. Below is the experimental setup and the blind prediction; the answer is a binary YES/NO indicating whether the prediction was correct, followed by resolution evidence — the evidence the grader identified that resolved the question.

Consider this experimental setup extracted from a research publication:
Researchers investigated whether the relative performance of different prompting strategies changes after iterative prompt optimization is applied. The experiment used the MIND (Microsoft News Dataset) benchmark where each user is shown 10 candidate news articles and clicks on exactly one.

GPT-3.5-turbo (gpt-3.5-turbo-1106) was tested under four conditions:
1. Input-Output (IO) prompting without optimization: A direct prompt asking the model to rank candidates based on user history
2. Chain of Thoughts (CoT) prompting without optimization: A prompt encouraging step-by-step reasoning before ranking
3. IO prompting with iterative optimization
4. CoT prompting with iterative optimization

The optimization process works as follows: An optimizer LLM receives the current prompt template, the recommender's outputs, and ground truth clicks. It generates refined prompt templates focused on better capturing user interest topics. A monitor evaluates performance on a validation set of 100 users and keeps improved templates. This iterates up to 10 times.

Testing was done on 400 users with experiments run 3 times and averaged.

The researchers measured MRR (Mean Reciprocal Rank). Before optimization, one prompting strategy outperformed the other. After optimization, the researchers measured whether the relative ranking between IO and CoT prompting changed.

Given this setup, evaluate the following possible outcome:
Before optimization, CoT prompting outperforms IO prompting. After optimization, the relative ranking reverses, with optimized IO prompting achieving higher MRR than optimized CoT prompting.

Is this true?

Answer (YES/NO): NO